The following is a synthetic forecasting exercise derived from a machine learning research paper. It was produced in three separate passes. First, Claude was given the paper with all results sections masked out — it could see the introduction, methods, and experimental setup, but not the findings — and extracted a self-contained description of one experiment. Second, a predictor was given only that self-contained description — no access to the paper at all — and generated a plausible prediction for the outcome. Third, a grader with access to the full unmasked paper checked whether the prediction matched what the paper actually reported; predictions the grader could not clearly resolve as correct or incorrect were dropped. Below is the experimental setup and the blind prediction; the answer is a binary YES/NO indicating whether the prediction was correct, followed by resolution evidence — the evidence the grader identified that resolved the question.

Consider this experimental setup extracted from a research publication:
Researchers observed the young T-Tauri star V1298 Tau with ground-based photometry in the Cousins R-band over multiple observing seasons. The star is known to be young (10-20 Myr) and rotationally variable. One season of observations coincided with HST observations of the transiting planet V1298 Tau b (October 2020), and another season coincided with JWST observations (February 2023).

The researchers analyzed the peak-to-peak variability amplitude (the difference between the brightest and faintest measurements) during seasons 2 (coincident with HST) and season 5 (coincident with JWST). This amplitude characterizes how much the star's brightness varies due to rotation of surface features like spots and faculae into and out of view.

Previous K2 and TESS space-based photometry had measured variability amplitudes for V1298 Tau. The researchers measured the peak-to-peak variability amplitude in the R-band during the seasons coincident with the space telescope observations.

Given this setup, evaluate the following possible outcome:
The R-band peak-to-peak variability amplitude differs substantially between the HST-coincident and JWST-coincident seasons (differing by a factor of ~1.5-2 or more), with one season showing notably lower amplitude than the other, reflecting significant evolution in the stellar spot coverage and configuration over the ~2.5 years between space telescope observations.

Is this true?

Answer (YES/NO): NO